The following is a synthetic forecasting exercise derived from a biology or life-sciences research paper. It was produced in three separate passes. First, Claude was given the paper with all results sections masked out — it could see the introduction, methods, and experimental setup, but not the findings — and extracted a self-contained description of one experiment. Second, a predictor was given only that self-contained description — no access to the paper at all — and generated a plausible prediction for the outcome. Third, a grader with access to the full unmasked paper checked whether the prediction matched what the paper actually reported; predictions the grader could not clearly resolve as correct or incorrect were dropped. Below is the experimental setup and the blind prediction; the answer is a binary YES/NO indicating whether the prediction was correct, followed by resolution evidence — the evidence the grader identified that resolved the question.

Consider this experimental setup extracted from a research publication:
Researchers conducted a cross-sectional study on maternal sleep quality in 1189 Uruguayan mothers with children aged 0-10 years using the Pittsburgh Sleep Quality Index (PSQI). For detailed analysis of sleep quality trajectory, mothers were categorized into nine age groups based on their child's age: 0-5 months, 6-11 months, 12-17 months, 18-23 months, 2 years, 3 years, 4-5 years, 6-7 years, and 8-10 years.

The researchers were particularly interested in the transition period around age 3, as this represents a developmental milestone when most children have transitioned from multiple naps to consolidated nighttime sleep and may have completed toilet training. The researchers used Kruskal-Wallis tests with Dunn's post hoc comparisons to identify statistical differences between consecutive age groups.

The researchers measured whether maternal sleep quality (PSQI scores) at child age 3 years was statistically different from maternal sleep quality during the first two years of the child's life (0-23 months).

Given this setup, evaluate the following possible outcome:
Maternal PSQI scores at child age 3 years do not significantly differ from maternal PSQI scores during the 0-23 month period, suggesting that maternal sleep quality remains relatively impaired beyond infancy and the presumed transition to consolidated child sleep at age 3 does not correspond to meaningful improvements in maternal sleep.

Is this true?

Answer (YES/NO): NO